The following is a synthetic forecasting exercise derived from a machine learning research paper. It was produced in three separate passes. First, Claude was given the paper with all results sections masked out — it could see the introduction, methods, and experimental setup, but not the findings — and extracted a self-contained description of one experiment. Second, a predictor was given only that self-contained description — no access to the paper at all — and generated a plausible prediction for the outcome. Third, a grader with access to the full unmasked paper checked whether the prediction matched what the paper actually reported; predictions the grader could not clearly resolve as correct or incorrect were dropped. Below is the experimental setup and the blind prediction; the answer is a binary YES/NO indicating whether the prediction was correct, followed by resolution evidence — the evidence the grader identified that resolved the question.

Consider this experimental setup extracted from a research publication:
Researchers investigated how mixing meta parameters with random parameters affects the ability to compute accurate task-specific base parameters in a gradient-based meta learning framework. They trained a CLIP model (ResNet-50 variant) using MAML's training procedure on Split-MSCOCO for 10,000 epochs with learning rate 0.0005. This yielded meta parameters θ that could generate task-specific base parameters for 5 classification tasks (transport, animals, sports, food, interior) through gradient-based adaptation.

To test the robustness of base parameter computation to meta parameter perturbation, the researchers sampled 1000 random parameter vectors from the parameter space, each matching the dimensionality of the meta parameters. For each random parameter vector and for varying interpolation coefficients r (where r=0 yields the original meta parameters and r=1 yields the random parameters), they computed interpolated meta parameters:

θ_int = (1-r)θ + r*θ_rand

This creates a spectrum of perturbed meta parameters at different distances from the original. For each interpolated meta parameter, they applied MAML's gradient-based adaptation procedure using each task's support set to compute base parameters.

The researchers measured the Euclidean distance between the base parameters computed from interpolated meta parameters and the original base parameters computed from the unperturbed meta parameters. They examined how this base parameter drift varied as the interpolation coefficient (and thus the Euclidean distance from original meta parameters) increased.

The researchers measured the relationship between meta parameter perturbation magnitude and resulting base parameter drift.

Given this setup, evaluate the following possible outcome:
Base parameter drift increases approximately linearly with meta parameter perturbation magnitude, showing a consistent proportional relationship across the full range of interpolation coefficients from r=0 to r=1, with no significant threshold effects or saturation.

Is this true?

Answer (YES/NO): NO